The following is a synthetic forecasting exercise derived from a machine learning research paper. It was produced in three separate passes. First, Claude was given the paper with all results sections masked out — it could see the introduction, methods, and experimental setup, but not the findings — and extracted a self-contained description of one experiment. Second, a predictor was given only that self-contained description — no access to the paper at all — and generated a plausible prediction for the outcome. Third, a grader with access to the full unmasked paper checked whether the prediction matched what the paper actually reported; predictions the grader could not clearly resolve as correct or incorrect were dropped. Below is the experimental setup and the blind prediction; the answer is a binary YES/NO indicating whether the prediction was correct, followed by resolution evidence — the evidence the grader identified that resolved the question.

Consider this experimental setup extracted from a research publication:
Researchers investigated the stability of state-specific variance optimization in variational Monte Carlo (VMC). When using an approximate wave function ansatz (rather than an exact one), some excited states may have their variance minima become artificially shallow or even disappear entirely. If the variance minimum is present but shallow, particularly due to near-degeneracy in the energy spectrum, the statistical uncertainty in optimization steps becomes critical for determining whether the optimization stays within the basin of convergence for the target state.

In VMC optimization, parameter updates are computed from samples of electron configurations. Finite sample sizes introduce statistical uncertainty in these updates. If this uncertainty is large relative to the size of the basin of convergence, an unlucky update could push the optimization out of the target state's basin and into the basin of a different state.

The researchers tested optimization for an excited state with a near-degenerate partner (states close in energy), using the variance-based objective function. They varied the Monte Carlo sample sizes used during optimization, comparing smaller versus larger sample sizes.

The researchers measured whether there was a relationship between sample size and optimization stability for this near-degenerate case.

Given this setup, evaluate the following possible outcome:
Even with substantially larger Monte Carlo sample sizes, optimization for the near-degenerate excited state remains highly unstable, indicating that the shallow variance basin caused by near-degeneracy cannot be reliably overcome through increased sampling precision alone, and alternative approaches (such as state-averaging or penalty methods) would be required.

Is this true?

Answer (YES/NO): NO